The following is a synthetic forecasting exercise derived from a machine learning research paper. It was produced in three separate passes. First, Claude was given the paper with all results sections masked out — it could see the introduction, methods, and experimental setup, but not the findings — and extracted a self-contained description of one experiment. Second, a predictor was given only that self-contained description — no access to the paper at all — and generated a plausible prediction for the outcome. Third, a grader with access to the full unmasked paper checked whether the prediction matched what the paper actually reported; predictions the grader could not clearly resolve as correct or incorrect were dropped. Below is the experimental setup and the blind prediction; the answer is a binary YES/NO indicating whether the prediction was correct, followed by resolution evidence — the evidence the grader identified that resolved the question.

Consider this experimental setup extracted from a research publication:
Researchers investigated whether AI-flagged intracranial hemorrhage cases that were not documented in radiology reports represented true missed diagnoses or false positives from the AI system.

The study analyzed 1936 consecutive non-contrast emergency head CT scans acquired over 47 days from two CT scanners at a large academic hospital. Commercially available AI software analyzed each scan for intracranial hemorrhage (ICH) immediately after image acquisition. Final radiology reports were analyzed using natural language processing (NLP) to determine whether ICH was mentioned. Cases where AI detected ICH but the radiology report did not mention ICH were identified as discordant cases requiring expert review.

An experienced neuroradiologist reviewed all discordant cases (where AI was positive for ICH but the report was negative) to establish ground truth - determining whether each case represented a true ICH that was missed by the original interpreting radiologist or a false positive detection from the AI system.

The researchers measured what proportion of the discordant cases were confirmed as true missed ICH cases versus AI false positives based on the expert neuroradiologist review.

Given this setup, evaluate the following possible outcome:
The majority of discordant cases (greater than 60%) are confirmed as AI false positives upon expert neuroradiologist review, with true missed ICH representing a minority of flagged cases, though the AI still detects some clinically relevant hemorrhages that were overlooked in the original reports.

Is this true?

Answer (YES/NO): YES